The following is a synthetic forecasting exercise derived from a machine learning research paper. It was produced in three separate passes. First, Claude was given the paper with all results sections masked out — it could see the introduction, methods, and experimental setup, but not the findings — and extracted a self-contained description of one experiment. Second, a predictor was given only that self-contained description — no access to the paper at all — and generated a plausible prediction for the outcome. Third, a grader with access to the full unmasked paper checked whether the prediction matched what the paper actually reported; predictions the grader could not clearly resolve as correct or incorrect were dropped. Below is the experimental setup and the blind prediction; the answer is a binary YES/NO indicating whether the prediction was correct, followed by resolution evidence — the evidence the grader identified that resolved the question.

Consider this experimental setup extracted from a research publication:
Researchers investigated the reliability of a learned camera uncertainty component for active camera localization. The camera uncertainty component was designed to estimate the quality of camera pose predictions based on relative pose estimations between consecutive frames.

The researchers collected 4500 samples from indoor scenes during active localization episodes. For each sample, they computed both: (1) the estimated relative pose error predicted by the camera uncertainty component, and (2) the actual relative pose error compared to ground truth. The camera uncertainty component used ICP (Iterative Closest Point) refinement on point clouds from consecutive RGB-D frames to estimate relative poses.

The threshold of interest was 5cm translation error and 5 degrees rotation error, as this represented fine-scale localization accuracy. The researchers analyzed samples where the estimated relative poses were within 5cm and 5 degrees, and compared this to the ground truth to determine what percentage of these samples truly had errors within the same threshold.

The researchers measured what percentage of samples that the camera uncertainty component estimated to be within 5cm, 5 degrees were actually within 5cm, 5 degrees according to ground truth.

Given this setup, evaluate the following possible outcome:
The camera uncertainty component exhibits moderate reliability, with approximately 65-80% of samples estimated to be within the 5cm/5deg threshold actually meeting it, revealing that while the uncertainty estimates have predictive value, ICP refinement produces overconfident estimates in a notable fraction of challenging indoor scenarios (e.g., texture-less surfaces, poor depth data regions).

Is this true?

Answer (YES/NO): NO